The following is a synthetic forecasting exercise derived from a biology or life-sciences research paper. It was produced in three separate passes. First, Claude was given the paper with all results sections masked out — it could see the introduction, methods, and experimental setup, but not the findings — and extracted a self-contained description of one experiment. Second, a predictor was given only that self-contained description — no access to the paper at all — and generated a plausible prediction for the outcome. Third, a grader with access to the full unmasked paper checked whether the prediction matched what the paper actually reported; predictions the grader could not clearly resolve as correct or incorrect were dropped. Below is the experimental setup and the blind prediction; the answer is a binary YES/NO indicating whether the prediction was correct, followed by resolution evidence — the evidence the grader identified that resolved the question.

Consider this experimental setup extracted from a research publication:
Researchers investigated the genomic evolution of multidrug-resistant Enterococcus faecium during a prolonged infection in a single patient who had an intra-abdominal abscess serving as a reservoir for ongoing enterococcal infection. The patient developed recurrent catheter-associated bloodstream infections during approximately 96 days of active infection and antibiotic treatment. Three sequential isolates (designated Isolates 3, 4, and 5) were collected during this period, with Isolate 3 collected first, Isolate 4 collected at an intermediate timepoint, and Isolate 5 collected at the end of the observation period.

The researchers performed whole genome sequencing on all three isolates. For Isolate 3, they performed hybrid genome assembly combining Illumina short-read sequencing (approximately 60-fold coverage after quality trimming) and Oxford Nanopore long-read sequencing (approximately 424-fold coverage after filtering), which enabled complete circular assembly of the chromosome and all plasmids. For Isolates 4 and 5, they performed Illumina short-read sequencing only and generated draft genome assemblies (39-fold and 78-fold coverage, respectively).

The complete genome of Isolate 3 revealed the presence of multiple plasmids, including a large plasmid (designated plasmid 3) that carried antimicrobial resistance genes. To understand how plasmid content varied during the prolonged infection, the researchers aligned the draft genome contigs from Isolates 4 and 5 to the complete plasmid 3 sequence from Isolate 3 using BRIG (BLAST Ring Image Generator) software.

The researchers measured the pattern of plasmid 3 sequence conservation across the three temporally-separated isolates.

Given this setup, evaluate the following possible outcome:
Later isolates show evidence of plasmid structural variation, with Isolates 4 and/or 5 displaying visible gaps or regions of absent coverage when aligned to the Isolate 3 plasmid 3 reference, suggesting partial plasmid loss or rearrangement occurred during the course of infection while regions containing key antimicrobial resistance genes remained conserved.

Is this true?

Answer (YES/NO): YES